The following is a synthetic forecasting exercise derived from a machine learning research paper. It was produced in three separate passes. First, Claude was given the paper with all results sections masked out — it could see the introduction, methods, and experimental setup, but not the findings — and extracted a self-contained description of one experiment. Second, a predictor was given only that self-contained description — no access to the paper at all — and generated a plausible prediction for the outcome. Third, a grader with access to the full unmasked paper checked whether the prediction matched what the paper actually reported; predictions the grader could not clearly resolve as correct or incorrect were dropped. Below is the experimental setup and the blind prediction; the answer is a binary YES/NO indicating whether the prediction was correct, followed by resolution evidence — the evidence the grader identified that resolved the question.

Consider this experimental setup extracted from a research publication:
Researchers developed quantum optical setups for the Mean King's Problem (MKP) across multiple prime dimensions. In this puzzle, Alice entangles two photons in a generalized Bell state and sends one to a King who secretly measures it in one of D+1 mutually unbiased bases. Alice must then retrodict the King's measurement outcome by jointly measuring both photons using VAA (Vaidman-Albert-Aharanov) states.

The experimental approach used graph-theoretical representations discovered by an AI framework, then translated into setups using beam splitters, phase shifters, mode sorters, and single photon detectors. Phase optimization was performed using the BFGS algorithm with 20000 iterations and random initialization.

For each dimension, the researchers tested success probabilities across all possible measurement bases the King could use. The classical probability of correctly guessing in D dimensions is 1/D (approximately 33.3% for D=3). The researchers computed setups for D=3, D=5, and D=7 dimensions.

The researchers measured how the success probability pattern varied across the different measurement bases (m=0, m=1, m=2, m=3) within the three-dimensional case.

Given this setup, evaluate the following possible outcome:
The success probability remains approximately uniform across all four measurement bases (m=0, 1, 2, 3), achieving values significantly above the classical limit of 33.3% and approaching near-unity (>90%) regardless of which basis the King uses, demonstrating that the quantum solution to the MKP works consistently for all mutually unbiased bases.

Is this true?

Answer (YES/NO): NO